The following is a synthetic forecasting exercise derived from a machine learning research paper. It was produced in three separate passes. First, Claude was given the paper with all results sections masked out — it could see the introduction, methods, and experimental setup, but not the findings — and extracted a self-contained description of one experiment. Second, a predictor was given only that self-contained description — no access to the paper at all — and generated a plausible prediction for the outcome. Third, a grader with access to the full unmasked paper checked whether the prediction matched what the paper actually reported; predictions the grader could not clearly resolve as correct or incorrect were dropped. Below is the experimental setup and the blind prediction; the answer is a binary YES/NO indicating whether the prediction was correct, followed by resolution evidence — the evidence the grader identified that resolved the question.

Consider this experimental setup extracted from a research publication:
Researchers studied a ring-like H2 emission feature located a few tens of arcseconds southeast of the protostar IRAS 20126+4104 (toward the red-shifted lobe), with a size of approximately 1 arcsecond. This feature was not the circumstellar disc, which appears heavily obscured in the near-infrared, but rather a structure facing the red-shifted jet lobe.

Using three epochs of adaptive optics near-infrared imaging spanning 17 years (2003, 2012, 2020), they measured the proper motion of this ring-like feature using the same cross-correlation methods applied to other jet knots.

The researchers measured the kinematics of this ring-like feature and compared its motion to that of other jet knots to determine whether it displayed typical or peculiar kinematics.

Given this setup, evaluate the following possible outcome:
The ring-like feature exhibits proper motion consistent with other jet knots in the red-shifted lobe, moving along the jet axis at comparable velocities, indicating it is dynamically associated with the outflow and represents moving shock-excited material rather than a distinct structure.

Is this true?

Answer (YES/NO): NO